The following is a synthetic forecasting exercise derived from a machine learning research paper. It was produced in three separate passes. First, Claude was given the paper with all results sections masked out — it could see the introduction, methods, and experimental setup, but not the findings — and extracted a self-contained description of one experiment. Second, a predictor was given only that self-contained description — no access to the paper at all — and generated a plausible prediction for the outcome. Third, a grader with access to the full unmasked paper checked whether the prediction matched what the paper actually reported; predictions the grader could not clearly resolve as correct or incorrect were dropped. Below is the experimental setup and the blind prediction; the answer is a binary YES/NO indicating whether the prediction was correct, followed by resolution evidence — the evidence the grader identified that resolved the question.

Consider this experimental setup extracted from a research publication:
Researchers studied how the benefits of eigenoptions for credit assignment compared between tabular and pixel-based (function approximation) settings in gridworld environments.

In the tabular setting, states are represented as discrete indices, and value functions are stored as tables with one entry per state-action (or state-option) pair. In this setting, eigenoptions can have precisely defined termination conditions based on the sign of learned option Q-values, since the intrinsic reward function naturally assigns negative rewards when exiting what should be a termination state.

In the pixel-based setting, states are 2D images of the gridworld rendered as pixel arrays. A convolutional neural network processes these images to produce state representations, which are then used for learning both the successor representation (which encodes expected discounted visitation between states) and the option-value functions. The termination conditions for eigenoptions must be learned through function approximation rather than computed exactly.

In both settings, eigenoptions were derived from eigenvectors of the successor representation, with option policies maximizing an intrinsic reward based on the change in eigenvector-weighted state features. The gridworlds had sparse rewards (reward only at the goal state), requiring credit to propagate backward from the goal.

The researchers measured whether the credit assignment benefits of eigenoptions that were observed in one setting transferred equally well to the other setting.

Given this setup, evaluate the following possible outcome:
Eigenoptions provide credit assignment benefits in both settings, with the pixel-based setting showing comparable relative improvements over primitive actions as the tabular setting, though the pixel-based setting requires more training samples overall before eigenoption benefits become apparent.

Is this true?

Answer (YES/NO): NO